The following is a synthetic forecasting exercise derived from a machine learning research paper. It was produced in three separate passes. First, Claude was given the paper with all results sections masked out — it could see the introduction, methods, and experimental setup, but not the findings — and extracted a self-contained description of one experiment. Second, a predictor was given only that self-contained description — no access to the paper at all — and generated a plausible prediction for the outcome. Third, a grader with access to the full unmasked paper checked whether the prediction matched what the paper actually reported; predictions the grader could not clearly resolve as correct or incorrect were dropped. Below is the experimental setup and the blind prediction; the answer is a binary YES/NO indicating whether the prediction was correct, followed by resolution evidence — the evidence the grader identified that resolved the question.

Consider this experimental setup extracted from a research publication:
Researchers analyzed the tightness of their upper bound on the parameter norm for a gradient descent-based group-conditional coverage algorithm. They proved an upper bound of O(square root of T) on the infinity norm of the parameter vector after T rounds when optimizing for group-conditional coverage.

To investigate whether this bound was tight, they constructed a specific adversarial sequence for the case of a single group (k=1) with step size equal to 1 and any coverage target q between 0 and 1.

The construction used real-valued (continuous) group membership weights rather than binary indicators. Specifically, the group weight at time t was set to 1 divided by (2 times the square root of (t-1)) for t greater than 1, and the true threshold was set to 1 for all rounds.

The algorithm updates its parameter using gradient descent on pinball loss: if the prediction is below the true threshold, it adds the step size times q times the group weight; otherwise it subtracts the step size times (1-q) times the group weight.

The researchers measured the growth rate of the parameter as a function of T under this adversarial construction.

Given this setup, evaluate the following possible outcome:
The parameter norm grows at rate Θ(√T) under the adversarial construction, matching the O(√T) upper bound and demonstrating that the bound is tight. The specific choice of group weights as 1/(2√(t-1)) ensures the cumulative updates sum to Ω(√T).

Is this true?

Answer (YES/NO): YES